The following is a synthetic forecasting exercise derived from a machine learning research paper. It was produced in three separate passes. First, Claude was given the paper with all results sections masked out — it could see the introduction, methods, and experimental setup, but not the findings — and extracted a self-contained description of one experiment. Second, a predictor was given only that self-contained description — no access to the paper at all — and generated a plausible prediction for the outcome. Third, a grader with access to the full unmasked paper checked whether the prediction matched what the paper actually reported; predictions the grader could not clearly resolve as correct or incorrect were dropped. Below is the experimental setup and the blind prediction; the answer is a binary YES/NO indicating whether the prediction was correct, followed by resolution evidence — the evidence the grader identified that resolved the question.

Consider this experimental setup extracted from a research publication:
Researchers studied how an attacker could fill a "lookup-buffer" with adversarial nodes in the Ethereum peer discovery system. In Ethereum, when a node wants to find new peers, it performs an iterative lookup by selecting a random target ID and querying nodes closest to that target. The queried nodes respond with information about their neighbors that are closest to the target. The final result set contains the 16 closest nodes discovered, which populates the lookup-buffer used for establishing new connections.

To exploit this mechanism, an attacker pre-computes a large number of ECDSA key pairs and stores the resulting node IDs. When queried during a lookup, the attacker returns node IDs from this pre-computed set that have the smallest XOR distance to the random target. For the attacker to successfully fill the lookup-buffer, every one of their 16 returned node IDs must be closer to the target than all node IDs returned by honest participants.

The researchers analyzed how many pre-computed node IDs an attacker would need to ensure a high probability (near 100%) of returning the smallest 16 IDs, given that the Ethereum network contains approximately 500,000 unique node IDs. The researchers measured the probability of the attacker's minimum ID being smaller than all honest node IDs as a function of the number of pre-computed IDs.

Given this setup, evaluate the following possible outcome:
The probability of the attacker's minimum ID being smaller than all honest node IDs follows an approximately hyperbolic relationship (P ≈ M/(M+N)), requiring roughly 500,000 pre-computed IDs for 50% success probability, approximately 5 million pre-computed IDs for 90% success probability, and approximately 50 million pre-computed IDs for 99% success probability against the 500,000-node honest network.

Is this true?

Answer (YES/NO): NO